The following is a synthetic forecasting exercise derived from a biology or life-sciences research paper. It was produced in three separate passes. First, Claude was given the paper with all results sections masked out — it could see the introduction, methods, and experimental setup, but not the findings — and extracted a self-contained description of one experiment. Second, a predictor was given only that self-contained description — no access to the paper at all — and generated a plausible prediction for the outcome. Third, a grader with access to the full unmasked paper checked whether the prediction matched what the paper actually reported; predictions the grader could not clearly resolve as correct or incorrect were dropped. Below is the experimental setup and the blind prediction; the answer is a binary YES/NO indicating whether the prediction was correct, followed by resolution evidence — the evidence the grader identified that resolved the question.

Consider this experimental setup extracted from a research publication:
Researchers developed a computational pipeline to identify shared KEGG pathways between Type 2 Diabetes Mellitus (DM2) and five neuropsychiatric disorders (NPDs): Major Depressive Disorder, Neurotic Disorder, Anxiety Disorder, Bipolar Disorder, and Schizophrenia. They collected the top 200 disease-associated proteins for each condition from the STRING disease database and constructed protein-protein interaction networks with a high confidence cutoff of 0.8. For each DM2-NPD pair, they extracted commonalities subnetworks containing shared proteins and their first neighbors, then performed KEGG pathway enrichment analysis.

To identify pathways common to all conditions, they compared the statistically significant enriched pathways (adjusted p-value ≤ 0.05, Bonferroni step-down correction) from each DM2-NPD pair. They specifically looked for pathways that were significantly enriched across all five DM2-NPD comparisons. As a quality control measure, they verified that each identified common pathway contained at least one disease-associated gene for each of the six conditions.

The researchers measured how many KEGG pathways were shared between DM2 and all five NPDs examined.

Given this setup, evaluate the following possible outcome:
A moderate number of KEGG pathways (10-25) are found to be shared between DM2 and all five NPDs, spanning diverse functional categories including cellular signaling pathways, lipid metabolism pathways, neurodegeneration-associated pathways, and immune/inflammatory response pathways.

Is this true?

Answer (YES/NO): NO